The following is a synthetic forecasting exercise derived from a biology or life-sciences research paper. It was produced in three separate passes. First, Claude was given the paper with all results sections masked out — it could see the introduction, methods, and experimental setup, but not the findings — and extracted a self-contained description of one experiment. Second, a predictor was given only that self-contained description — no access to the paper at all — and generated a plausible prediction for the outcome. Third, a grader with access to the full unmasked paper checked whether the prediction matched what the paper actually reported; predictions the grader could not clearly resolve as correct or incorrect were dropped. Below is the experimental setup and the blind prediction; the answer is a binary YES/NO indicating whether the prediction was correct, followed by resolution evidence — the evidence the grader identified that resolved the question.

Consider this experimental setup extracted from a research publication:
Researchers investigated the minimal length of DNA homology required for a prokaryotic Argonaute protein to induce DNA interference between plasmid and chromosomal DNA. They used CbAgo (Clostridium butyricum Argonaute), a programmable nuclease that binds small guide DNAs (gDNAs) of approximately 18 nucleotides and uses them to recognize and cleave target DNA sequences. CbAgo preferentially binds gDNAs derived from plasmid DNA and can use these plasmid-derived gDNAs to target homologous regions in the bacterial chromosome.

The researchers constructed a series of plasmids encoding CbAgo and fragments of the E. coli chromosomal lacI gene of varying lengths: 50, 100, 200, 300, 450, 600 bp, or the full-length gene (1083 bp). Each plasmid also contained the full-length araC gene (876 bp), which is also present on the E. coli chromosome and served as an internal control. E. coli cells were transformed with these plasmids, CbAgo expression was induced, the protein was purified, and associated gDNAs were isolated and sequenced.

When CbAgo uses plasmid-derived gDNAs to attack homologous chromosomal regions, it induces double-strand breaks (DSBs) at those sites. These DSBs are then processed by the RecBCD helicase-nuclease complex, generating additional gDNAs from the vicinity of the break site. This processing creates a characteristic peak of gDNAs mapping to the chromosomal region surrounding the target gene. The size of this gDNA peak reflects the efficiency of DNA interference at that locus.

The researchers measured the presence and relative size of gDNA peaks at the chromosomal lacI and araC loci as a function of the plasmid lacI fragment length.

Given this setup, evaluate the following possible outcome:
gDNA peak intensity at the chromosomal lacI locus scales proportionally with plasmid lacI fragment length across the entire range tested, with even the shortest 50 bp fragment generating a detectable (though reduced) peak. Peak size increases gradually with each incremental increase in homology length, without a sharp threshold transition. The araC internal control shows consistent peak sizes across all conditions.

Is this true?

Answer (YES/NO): NO